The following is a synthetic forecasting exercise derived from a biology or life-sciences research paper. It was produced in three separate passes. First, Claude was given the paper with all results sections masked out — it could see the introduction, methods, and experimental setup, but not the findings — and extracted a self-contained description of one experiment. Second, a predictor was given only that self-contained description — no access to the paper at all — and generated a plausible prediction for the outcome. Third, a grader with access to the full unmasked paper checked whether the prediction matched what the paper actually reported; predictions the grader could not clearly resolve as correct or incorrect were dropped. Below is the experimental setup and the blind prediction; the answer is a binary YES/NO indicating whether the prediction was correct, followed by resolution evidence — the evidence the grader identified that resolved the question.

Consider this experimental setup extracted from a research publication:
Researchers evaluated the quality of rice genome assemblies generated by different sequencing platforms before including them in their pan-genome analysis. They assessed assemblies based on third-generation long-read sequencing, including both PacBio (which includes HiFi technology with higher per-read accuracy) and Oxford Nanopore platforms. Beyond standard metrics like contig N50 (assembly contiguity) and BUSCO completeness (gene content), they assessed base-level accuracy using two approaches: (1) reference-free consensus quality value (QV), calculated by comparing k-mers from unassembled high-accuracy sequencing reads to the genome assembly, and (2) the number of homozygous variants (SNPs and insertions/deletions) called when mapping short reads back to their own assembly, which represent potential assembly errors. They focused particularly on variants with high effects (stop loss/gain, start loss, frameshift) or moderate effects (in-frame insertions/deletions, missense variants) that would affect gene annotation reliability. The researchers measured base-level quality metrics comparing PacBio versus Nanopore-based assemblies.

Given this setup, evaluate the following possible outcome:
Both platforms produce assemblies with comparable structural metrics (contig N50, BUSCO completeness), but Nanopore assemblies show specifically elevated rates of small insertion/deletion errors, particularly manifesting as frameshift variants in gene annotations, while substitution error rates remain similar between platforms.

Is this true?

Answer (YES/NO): NO